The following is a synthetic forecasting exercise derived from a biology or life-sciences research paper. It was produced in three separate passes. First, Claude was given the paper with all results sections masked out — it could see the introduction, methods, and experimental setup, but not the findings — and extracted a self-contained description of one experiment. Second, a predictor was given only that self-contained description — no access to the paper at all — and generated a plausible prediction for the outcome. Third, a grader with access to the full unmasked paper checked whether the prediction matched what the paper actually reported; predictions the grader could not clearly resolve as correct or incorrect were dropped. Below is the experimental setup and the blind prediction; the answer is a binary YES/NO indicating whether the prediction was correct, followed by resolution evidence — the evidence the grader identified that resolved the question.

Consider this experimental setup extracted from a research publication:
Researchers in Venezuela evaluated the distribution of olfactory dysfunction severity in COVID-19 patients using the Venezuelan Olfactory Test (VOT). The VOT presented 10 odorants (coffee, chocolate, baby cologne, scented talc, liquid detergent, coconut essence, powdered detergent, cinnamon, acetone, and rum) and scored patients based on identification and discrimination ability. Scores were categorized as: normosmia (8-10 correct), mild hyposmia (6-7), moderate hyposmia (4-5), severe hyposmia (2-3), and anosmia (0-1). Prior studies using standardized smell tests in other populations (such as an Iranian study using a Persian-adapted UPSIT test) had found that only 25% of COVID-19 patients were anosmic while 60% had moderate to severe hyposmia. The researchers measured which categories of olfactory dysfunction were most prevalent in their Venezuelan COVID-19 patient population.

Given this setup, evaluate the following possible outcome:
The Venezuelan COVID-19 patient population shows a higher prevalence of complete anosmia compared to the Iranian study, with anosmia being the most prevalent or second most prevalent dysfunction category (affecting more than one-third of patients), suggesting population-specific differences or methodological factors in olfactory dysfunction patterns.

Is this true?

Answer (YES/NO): NO